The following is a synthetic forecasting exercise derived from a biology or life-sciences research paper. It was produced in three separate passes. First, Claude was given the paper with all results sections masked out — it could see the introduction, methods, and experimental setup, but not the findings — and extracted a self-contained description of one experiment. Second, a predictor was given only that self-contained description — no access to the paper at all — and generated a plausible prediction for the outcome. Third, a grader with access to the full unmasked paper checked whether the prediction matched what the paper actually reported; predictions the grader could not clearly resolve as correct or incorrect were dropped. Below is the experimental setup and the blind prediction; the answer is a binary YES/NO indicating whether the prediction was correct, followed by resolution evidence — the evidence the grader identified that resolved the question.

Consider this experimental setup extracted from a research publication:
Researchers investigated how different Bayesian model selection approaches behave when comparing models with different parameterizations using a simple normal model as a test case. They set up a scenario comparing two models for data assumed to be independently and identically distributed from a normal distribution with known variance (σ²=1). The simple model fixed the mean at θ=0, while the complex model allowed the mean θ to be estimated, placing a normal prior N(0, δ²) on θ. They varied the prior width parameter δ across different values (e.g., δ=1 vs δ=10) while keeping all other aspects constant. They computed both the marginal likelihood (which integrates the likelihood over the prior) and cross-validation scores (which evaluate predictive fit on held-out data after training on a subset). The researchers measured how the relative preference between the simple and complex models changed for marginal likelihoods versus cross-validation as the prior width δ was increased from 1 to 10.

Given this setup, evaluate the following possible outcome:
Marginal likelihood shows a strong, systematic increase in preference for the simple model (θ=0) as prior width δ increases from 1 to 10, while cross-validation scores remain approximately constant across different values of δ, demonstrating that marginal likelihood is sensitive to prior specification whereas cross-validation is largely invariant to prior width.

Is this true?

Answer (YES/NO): YES